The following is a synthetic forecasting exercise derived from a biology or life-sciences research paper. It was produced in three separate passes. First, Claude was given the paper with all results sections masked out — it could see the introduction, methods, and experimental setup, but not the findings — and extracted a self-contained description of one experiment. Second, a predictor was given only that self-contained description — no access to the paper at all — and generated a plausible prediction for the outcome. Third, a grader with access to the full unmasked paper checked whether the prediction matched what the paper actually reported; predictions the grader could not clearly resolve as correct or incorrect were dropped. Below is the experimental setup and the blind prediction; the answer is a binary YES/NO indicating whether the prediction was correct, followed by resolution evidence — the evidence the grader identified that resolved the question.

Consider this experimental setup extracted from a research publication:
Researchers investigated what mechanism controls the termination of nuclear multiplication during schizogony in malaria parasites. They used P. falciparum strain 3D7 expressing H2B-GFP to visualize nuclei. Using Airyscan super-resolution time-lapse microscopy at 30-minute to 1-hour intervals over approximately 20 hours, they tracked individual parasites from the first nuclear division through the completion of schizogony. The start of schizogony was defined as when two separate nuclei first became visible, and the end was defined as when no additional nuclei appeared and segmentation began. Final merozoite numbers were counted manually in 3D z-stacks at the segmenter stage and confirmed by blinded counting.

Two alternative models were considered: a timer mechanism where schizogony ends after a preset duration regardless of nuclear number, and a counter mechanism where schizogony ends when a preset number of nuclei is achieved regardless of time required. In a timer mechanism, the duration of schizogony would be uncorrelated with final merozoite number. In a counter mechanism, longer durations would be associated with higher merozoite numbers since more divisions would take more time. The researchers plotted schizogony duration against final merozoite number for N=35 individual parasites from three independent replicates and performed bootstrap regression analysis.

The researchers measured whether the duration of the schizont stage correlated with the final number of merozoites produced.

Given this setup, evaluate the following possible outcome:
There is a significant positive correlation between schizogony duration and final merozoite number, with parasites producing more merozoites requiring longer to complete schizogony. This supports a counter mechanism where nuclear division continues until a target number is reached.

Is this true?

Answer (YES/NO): NO